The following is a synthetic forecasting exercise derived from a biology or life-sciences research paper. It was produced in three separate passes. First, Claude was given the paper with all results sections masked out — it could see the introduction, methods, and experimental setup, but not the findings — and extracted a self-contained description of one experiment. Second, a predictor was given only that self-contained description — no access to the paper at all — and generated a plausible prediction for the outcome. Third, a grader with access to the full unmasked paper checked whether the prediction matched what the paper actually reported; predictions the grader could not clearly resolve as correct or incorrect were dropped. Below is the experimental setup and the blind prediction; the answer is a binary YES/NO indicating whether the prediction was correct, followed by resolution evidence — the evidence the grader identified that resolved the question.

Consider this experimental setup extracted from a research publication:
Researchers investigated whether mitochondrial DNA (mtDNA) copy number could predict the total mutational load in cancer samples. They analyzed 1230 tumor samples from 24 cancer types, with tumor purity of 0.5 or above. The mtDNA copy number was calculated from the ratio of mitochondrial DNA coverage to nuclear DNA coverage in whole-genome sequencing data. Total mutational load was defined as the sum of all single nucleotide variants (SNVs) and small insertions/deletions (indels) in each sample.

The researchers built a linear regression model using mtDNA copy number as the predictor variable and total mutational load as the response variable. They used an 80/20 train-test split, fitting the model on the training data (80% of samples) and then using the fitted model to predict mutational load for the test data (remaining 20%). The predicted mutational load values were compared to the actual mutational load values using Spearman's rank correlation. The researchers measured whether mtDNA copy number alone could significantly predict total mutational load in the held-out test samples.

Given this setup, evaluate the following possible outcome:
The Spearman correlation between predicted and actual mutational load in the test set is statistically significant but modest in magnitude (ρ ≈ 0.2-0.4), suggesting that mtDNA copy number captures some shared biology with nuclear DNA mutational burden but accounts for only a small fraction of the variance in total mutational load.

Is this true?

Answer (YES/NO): NO